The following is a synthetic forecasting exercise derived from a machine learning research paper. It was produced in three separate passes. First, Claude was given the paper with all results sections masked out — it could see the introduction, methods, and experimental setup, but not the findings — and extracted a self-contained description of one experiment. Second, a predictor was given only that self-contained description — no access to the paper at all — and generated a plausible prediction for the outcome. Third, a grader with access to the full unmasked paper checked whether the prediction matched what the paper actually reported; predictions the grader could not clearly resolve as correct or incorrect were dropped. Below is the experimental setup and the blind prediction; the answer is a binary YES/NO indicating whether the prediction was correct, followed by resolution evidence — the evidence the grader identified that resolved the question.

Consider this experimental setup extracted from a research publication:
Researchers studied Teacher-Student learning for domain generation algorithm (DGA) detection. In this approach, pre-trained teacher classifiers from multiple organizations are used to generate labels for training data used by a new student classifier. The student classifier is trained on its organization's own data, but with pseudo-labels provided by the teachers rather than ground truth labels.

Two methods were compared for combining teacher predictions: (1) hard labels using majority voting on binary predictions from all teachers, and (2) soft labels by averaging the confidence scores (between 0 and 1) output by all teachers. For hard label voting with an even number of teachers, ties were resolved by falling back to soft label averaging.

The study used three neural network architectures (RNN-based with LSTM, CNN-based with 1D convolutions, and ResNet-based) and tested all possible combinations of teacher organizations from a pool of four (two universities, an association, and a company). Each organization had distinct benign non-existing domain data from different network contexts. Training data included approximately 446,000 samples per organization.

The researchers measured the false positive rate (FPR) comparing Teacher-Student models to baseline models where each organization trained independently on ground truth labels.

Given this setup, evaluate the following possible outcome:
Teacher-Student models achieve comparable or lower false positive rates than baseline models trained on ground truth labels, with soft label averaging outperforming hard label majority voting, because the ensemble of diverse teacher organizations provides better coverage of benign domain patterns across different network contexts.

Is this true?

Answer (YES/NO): NO